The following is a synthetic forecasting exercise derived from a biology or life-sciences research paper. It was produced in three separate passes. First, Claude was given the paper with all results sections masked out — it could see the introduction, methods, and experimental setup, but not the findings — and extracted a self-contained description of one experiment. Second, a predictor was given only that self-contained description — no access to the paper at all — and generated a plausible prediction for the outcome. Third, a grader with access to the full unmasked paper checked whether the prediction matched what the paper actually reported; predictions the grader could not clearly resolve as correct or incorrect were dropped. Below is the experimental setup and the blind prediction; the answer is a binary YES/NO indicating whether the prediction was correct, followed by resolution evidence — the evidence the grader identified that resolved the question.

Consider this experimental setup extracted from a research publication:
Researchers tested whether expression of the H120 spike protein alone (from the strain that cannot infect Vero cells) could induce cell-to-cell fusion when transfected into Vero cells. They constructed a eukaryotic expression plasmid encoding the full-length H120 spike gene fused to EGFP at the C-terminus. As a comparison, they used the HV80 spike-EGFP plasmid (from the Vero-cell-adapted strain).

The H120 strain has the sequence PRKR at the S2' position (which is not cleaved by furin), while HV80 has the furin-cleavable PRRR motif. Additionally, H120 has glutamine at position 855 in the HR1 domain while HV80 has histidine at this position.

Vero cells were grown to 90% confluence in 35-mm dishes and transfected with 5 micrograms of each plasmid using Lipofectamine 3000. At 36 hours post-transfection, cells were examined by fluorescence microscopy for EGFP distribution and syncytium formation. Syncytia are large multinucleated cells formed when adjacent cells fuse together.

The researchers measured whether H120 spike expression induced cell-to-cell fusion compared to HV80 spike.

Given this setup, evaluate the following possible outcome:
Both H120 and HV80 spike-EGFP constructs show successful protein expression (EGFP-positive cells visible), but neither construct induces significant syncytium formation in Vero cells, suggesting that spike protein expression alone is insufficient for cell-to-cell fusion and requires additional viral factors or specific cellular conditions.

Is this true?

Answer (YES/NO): NO